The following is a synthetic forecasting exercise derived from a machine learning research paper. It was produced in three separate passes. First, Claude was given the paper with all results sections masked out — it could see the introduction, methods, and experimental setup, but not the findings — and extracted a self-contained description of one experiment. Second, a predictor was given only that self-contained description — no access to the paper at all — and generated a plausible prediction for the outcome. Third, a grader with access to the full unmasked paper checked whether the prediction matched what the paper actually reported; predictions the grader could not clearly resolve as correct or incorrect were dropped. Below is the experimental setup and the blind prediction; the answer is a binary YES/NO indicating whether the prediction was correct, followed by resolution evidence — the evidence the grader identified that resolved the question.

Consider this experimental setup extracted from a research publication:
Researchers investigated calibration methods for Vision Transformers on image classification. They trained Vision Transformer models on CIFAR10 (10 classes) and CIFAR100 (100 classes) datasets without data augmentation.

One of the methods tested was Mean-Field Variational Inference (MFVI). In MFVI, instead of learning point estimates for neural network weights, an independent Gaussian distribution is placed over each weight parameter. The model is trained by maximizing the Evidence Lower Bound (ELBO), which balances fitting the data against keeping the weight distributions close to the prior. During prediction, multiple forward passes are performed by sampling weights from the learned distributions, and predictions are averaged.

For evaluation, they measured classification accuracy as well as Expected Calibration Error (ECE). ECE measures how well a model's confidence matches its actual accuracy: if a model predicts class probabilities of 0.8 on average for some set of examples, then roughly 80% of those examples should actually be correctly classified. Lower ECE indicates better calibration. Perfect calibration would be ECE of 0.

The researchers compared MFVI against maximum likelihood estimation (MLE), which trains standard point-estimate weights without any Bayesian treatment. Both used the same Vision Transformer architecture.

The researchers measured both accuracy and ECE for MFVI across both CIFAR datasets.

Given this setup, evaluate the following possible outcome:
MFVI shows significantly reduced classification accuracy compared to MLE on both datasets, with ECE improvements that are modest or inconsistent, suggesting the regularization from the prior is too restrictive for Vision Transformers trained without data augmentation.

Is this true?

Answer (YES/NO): NO